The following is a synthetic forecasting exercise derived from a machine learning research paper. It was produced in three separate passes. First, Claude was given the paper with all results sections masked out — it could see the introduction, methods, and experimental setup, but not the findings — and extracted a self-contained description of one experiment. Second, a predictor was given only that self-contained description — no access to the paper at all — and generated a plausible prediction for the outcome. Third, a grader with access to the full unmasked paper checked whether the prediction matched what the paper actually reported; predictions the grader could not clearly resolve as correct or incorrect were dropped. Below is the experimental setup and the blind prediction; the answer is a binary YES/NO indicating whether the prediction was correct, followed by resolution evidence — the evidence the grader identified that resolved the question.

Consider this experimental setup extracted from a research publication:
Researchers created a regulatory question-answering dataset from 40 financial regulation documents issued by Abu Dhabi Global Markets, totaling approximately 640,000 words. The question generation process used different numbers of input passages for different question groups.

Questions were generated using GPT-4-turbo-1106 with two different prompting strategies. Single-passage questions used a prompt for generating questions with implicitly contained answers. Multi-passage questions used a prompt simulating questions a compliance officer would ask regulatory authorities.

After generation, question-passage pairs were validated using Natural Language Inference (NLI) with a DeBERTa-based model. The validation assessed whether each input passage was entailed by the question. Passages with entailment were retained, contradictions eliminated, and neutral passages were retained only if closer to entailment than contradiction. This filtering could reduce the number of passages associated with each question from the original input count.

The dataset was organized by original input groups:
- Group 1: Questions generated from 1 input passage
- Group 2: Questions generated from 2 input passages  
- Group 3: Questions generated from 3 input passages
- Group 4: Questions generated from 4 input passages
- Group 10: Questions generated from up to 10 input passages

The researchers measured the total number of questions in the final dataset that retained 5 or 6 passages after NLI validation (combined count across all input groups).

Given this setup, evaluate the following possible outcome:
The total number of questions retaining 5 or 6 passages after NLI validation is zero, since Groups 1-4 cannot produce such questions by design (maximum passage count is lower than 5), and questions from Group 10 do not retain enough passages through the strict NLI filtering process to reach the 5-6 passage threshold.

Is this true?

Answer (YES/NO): NO